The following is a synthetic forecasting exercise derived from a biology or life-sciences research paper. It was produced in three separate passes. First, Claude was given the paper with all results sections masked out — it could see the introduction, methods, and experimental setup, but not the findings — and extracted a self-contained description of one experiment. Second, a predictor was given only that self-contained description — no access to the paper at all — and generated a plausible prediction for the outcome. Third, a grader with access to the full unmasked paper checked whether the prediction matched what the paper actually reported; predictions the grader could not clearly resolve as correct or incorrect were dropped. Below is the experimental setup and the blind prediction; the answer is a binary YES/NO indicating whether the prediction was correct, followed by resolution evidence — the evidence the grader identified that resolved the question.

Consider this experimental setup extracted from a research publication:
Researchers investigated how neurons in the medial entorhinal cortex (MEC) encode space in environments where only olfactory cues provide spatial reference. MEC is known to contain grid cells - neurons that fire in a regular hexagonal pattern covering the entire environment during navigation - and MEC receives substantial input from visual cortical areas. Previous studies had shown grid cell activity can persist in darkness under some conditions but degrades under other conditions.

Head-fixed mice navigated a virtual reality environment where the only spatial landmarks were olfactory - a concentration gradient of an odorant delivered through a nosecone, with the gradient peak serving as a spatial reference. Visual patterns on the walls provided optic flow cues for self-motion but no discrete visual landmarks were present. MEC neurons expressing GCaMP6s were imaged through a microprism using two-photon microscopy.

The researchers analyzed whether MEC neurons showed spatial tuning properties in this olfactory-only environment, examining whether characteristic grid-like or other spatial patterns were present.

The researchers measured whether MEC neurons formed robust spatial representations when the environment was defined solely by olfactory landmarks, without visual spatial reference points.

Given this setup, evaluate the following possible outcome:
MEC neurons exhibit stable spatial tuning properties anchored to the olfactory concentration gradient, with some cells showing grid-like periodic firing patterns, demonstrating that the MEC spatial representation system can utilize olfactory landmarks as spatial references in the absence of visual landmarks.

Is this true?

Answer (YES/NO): NO